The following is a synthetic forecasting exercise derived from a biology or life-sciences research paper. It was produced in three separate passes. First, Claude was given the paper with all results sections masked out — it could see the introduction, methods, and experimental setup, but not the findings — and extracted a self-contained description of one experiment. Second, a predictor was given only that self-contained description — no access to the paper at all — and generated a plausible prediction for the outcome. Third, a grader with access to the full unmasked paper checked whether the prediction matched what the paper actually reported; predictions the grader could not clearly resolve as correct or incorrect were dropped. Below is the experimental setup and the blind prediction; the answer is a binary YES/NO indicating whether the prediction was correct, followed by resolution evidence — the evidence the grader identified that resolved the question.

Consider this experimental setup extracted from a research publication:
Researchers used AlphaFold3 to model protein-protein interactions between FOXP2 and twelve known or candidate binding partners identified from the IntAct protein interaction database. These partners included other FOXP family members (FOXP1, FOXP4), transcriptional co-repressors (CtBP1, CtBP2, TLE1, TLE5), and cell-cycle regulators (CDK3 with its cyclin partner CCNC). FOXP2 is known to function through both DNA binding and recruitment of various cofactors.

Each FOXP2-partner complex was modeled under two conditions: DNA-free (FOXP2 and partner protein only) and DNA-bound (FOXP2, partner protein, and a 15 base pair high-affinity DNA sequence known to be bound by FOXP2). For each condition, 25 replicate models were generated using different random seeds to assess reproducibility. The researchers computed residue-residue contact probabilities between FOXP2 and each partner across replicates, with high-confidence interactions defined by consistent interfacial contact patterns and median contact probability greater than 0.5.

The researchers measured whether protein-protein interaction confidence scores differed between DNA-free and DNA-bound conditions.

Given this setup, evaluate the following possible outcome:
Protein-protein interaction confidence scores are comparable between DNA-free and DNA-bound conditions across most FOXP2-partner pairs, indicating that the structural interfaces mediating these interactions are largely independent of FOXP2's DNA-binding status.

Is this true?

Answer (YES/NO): NO